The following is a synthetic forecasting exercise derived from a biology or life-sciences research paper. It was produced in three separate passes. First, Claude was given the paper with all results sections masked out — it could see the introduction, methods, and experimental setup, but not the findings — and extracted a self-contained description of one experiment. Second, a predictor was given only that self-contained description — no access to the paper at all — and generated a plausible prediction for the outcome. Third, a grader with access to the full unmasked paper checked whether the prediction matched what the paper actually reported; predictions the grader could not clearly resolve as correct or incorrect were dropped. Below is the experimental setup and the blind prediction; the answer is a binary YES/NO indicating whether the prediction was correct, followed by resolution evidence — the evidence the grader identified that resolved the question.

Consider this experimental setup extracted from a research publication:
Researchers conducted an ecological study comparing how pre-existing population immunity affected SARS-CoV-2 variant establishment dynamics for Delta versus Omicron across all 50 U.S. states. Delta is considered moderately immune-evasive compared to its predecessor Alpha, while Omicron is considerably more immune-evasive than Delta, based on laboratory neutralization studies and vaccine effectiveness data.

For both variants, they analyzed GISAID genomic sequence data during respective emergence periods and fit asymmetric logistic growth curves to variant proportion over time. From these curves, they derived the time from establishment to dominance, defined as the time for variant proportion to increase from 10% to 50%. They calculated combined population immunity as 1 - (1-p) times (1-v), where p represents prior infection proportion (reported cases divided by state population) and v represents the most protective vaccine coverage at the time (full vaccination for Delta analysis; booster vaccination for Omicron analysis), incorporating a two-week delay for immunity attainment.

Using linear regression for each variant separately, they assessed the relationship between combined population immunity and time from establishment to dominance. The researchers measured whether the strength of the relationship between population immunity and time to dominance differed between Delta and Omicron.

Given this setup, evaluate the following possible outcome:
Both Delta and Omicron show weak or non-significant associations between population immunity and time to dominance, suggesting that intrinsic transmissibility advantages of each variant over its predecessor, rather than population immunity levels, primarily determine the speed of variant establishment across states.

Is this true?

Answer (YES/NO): NO